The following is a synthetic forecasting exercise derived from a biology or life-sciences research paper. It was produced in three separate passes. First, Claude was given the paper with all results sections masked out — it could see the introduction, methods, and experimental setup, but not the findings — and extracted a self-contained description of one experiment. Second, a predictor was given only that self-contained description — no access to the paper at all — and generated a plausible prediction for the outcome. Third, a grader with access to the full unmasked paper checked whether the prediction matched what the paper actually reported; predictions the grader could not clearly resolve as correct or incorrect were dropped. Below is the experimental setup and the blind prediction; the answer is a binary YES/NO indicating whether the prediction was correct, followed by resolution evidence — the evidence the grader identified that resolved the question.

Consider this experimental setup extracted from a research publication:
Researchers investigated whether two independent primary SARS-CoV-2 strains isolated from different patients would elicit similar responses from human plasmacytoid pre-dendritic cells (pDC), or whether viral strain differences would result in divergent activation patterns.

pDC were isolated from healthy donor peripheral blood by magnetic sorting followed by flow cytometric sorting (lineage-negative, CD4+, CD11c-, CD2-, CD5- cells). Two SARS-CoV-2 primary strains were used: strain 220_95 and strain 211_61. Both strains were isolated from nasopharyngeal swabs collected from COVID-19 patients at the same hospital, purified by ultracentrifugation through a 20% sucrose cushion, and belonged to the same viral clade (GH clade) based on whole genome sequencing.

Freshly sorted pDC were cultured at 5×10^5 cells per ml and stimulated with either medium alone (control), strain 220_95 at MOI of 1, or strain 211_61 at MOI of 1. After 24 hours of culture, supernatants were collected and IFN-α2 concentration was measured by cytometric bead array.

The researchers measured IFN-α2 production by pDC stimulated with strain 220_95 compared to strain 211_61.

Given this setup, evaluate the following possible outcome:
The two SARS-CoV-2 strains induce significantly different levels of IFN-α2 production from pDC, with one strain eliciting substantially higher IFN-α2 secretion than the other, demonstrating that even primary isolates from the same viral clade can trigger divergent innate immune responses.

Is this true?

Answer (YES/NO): NO